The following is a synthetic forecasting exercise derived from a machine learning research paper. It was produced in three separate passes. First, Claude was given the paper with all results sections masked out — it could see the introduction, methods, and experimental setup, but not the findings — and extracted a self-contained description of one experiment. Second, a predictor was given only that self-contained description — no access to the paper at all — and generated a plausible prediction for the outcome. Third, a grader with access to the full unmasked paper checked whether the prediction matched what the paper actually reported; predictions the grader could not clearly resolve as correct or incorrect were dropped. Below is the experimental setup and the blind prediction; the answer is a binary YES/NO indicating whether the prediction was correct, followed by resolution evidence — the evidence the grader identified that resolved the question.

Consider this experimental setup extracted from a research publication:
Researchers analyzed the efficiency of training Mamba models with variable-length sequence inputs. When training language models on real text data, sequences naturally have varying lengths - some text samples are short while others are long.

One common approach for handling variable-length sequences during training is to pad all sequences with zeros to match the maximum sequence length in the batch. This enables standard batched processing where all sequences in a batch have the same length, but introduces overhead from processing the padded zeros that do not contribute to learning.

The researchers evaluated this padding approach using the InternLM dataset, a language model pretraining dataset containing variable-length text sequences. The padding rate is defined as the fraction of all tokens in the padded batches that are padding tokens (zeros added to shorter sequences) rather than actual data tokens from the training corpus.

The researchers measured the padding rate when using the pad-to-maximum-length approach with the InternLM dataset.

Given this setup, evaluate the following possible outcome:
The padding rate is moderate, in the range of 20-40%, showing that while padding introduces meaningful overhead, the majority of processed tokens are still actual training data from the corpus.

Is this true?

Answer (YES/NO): NO